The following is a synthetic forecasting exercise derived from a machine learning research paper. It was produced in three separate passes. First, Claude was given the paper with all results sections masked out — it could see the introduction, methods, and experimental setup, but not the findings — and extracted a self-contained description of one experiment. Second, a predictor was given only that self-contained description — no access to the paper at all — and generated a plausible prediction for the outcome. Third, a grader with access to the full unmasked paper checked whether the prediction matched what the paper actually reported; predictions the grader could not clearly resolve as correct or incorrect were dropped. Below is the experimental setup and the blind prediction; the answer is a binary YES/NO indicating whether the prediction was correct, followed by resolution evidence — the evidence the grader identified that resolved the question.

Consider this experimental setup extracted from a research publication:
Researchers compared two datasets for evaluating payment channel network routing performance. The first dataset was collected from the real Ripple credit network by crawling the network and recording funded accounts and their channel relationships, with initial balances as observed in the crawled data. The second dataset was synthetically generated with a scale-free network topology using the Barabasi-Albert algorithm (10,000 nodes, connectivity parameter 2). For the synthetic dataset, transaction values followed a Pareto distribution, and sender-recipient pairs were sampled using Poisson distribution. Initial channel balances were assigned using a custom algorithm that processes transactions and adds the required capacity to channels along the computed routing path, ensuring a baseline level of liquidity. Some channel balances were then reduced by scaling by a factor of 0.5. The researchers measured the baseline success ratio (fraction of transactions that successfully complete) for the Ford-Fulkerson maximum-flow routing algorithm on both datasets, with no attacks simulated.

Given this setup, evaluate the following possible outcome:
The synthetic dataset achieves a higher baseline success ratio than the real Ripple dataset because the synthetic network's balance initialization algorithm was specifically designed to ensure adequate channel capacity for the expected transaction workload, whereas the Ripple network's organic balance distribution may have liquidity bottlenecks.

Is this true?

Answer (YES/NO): YES